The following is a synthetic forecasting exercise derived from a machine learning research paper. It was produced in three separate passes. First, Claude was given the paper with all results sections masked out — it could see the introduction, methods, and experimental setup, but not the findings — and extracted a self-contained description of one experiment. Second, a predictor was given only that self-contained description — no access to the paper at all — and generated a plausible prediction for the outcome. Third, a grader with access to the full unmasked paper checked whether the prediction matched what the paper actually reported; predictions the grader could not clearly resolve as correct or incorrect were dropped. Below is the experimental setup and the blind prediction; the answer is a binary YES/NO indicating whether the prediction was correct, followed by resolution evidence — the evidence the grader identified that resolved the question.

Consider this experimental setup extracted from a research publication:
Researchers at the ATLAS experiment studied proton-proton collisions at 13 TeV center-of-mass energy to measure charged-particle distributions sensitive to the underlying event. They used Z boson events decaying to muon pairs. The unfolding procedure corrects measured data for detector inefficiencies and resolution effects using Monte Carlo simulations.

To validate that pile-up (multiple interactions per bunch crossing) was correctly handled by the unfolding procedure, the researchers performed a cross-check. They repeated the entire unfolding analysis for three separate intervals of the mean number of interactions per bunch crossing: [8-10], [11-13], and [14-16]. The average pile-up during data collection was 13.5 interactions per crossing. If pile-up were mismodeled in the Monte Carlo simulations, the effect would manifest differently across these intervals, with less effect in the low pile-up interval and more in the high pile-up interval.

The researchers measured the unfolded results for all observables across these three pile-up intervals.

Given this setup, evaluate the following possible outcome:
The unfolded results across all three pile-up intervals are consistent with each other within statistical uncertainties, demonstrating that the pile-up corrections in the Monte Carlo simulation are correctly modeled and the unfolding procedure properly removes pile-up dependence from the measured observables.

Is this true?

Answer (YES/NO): YES